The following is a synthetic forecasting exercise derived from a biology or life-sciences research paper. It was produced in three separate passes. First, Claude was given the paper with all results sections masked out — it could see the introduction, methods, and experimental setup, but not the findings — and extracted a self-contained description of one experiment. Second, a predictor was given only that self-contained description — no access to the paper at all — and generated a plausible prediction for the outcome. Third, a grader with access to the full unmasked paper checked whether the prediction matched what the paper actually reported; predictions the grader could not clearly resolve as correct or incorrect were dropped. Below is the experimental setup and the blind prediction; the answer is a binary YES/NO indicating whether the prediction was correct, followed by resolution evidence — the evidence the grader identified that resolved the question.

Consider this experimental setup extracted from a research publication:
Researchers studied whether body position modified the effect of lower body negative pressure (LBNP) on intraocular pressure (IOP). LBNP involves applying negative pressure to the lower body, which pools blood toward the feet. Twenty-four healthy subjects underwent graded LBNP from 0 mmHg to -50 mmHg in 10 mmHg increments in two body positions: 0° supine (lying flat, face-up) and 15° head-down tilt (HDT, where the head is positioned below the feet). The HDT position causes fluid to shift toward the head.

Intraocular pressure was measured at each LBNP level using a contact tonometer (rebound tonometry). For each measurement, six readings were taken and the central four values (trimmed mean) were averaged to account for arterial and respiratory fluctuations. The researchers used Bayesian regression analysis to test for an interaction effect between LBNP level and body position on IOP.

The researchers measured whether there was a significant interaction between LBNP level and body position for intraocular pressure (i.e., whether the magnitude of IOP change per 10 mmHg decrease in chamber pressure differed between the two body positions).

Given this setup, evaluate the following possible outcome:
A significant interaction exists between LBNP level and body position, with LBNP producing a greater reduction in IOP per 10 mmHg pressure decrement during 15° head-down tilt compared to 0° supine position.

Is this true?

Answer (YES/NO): NO